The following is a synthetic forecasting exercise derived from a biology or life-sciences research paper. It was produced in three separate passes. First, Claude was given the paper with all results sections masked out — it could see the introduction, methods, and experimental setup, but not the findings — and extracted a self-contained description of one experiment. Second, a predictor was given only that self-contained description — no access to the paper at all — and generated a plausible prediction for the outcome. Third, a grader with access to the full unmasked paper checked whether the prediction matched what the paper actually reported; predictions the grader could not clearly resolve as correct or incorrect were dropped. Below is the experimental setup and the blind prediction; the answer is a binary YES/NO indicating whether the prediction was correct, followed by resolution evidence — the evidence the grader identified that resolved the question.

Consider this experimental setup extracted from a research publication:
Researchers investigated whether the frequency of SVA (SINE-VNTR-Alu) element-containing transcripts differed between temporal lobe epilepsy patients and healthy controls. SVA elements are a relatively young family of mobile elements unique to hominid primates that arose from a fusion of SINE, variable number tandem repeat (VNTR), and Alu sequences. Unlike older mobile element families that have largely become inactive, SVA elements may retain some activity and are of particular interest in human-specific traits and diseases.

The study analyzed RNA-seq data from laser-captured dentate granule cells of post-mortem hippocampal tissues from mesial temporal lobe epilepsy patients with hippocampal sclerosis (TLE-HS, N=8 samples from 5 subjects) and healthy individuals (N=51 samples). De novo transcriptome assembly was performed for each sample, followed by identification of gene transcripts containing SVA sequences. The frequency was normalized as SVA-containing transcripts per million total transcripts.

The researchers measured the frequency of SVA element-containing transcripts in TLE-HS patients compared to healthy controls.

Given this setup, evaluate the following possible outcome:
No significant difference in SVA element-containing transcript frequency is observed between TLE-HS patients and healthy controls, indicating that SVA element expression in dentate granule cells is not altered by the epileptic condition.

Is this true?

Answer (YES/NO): NO